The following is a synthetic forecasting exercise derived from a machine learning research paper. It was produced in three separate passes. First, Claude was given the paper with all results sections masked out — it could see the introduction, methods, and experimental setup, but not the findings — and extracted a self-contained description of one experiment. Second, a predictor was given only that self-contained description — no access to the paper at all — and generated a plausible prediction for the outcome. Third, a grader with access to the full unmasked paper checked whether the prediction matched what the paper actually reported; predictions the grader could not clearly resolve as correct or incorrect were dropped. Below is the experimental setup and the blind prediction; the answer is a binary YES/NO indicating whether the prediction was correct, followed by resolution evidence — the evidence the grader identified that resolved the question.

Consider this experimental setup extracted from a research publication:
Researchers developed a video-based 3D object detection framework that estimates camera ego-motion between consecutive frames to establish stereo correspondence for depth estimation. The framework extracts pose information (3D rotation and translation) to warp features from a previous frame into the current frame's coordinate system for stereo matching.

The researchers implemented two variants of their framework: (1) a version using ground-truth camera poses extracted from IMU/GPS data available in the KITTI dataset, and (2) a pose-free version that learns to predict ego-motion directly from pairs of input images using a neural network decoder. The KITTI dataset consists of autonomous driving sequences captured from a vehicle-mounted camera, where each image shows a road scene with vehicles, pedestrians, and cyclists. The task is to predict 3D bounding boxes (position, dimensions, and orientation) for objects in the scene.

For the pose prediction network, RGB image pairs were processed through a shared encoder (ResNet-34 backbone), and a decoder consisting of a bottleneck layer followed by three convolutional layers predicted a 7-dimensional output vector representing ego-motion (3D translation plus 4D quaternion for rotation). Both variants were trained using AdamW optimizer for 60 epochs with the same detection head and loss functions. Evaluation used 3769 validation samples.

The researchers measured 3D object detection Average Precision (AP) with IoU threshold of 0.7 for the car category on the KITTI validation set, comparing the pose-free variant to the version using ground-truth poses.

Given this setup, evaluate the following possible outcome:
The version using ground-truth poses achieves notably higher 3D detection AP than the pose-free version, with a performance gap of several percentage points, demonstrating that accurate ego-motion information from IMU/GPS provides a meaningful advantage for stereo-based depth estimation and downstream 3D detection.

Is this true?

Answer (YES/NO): NO